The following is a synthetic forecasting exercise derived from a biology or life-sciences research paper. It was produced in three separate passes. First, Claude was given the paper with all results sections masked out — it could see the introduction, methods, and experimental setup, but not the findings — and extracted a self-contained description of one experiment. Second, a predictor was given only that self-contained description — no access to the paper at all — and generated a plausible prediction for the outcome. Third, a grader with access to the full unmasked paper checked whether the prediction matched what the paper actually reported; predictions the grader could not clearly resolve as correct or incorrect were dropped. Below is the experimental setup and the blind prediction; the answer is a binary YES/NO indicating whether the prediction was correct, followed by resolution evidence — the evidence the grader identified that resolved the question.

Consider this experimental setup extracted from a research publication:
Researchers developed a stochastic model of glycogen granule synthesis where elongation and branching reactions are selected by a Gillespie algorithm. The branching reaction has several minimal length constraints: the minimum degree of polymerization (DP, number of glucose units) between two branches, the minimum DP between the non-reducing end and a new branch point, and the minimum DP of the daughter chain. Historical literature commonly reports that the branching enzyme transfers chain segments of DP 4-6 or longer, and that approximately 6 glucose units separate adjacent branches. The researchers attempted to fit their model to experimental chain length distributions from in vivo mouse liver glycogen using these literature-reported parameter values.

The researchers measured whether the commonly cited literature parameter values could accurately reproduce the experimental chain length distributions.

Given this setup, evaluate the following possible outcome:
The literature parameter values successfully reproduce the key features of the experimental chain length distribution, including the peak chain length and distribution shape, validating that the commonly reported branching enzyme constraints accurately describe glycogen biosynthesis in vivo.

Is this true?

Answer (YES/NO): NO